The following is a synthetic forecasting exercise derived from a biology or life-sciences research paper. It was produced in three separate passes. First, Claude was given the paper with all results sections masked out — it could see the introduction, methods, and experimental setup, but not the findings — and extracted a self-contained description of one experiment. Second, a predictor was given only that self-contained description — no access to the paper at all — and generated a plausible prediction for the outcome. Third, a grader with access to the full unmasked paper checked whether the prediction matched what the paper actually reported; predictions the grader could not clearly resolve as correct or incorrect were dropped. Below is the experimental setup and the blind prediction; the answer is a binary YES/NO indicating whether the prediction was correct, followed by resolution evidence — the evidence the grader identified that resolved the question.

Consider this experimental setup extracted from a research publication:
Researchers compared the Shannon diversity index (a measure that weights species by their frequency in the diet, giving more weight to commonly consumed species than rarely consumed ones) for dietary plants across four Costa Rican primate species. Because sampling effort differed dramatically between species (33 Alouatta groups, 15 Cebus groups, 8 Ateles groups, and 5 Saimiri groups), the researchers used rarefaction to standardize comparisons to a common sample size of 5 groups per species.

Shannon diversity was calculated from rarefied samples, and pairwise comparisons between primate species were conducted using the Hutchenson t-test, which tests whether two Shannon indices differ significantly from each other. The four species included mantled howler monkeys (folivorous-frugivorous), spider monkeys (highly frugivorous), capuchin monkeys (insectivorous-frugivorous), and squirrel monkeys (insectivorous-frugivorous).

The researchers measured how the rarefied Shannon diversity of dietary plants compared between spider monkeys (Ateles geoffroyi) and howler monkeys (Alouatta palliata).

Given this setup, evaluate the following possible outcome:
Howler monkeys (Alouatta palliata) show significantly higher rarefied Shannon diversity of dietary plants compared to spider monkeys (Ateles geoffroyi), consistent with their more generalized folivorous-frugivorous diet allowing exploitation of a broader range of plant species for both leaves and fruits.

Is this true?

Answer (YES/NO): NO